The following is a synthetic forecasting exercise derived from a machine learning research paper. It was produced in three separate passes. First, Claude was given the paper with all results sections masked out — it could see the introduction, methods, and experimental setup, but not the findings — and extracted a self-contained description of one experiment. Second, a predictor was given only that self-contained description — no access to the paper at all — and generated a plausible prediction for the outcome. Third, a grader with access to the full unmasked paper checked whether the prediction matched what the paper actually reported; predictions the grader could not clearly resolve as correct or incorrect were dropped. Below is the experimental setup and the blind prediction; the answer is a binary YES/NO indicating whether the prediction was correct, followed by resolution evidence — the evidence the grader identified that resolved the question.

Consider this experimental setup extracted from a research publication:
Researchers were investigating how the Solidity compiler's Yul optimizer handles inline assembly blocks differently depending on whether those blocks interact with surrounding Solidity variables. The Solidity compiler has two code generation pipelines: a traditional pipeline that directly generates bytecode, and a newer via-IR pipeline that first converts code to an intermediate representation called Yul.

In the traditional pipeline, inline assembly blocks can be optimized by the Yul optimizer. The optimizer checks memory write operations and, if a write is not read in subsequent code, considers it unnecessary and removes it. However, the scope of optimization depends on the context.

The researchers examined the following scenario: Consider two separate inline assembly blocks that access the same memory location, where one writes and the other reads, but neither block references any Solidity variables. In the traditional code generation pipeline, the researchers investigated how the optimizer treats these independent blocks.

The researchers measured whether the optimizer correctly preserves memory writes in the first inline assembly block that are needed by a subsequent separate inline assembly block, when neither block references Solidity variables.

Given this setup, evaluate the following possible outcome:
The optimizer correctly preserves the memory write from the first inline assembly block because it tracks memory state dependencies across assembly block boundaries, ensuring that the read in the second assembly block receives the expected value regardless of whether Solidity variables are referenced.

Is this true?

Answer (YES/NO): NO